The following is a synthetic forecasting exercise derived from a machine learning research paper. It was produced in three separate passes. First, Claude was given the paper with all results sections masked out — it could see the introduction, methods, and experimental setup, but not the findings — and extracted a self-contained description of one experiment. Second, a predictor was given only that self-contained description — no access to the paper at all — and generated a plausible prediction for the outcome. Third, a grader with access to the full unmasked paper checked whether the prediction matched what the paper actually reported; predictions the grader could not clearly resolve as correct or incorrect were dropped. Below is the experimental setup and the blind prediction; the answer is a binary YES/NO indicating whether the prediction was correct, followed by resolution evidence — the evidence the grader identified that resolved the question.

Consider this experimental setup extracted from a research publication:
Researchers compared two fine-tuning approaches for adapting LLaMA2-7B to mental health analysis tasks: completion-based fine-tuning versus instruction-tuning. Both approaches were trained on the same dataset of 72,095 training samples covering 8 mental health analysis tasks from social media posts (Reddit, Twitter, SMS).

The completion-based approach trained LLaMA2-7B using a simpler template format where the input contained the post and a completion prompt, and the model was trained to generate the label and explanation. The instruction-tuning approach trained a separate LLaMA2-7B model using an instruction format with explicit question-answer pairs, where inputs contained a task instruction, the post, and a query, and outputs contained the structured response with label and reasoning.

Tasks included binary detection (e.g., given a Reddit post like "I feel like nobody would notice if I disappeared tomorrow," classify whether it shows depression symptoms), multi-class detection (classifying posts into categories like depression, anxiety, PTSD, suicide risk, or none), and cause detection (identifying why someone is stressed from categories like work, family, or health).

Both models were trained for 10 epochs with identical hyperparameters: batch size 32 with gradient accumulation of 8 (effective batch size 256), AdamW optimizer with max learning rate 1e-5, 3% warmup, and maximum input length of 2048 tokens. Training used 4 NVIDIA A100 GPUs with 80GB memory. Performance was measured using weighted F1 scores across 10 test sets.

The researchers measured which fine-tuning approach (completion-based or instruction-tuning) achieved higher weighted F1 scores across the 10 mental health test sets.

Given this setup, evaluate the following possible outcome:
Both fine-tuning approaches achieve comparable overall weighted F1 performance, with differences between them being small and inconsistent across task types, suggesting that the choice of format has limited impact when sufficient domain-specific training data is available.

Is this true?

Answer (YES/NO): NO